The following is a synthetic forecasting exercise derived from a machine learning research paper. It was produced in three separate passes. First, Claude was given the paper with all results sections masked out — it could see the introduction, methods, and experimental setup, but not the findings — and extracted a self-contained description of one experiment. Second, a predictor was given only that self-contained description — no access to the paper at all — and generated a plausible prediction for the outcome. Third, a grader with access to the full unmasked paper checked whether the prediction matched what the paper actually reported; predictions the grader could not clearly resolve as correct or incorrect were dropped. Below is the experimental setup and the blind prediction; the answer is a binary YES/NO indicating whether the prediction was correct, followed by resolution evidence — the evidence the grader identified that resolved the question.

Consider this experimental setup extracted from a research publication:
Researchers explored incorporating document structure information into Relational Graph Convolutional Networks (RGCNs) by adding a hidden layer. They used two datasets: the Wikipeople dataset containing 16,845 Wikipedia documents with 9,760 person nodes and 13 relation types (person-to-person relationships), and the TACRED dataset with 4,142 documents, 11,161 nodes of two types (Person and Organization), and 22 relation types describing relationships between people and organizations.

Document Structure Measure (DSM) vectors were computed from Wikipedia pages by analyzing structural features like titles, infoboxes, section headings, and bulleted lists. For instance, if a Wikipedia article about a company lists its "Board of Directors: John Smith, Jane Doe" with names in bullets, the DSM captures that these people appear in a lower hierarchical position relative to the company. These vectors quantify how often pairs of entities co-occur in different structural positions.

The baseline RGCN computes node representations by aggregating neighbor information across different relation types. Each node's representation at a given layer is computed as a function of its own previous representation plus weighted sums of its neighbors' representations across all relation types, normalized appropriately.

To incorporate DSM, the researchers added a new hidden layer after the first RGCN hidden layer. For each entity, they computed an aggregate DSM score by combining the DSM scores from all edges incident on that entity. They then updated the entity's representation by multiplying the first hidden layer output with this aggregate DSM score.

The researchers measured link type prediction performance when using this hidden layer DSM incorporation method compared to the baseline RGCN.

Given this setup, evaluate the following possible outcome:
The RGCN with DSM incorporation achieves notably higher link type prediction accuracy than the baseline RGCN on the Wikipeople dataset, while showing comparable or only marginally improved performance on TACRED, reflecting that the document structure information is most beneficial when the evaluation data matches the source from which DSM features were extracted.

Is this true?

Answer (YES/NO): NO